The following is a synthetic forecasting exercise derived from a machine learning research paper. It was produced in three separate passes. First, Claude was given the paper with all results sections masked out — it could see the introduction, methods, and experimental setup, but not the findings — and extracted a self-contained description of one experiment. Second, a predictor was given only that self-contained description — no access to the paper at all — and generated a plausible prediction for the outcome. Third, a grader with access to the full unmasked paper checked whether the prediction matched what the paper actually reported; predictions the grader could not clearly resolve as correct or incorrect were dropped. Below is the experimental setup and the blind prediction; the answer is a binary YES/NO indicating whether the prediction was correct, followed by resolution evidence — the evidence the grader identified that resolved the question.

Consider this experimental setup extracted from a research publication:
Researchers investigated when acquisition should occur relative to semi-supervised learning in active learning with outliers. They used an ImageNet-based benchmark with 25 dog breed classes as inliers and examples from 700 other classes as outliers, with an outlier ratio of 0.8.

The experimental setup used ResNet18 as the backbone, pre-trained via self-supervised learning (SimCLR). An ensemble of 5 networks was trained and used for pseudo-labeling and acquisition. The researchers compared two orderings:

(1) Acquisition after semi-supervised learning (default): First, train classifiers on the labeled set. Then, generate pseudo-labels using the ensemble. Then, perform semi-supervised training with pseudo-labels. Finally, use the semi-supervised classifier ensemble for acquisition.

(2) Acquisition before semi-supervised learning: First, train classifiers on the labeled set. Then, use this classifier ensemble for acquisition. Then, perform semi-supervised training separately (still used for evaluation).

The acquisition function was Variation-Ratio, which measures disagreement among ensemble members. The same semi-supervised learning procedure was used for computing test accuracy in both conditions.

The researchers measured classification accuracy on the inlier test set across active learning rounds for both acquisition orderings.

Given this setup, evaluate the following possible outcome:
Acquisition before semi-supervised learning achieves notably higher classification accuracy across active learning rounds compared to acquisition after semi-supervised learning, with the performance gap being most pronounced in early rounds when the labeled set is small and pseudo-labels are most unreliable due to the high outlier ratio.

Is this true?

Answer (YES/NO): NO